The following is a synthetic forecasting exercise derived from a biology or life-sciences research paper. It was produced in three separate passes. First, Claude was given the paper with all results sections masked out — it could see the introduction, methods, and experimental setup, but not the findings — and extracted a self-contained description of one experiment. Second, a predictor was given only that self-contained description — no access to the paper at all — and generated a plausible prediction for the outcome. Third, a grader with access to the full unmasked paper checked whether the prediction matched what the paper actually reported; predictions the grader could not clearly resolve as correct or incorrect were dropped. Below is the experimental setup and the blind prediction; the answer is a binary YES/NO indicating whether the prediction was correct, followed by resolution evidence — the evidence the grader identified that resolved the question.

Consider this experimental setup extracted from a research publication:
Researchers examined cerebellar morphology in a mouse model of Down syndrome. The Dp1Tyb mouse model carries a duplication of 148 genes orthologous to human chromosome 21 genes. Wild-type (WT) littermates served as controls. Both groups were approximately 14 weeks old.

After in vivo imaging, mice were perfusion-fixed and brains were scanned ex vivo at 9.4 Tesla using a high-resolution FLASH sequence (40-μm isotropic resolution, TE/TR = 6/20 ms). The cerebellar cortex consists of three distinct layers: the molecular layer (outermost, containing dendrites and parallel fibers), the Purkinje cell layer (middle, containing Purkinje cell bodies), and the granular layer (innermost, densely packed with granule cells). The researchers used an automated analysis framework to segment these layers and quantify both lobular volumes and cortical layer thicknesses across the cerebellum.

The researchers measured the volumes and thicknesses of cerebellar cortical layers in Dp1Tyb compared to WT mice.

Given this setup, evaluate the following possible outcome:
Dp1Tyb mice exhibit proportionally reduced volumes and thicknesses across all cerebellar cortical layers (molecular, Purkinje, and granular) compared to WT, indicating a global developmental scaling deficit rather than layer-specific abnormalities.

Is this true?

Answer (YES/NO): NO